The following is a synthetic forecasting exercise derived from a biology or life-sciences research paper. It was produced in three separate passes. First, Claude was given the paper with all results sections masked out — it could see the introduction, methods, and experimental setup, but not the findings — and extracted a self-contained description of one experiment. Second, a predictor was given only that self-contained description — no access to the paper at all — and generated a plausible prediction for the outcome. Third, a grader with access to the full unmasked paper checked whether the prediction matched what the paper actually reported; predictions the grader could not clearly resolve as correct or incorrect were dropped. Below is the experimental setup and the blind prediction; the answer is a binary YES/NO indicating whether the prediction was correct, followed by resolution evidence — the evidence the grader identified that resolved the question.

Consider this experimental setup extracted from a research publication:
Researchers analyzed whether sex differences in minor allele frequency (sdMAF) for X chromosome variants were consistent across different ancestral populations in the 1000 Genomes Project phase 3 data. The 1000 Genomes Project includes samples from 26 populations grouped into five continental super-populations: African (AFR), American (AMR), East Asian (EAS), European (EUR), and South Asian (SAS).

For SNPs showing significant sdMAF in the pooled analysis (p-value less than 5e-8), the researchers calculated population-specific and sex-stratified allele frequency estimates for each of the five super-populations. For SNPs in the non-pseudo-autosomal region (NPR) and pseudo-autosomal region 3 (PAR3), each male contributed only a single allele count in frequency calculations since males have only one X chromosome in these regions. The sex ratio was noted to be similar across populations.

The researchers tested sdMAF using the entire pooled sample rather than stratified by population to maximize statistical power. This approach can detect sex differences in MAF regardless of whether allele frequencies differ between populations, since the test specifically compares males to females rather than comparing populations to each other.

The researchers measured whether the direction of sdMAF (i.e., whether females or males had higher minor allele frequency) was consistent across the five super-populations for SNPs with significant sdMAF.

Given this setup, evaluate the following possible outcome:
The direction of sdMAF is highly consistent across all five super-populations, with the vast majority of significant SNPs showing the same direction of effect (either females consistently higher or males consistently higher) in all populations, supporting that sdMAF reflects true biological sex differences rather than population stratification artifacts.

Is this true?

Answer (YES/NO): YES